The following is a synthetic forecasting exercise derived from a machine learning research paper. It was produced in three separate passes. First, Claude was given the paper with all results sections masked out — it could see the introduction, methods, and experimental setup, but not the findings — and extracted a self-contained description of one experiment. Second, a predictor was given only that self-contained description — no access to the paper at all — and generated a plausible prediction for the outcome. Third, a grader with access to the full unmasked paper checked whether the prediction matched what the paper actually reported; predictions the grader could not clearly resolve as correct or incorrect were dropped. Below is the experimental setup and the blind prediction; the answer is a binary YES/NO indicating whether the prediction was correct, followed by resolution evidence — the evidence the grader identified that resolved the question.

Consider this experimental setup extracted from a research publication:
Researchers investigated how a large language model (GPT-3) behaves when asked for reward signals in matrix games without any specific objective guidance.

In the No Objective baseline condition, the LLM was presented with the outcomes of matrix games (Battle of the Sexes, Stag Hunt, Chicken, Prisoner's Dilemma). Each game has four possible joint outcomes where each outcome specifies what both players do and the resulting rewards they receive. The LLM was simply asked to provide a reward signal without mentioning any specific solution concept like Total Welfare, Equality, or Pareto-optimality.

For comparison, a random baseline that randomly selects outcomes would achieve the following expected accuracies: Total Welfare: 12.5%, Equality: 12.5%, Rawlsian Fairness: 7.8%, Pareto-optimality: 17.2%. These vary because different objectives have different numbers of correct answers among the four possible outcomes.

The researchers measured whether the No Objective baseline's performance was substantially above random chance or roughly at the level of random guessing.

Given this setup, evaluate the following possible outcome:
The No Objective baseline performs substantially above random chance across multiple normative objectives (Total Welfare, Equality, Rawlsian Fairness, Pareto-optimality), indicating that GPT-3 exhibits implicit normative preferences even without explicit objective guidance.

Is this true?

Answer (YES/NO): NO